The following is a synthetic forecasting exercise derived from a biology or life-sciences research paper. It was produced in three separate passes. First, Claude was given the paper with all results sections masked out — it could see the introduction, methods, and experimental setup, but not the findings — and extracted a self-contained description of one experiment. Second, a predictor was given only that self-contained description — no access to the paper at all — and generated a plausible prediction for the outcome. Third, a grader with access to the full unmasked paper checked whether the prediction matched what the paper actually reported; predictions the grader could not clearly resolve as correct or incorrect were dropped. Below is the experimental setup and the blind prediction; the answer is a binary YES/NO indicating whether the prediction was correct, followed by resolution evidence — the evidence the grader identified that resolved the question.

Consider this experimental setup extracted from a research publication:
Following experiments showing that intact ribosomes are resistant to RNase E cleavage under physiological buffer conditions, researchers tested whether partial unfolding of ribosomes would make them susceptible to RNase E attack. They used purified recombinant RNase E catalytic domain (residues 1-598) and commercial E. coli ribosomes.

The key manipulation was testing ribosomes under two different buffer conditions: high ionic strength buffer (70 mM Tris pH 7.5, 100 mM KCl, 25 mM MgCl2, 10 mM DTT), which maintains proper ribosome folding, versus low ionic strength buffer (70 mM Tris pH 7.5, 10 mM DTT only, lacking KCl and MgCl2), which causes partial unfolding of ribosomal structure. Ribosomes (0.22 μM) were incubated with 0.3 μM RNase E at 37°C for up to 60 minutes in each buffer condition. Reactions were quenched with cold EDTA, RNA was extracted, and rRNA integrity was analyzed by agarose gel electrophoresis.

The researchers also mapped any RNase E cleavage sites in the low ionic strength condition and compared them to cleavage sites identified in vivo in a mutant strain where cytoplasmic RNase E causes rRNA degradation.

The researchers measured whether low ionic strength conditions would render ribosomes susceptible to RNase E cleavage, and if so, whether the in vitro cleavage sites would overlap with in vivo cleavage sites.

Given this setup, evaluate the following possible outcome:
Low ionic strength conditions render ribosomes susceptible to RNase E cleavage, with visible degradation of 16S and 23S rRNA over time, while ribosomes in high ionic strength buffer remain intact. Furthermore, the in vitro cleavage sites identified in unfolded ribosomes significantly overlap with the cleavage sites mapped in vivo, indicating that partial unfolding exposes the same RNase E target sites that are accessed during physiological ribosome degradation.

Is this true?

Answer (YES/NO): YES